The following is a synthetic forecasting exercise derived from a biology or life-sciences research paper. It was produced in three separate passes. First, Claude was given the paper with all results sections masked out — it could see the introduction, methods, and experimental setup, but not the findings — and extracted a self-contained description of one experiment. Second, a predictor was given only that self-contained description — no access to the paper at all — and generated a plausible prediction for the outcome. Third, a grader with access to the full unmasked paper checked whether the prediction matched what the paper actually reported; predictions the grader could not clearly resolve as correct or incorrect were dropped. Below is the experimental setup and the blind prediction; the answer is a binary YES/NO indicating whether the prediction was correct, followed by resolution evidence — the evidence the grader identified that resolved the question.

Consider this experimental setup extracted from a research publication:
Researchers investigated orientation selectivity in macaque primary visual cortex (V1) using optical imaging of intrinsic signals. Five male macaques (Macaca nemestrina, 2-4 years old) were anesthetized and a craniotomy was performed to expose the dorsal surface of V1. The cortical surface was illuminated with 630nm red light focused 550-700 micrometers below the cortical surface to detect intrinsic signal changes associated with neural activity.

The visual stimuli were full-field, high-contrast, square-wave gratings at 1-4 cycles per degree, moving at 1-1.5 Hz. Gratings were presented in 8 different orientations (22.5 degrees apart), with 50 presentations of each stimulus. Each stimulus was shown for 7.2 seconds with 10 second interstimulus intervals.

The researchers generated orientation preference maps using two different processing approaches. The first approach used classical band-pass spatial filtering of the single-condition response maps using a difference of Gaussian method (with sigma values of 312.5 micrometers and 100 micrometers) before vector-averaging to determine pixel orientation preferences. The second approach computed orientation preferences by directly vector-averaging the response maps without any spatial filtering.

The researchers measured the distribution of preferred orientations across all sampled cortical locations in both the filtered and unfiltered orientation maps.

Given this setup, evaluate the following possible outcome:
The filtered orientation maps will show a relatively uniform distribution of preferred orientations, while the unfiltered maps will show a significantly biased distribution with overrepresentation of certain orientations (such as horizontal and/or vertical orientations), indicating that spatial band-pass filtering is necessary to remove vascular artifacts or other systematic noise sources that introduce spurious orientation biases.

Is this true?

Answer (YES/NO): NO